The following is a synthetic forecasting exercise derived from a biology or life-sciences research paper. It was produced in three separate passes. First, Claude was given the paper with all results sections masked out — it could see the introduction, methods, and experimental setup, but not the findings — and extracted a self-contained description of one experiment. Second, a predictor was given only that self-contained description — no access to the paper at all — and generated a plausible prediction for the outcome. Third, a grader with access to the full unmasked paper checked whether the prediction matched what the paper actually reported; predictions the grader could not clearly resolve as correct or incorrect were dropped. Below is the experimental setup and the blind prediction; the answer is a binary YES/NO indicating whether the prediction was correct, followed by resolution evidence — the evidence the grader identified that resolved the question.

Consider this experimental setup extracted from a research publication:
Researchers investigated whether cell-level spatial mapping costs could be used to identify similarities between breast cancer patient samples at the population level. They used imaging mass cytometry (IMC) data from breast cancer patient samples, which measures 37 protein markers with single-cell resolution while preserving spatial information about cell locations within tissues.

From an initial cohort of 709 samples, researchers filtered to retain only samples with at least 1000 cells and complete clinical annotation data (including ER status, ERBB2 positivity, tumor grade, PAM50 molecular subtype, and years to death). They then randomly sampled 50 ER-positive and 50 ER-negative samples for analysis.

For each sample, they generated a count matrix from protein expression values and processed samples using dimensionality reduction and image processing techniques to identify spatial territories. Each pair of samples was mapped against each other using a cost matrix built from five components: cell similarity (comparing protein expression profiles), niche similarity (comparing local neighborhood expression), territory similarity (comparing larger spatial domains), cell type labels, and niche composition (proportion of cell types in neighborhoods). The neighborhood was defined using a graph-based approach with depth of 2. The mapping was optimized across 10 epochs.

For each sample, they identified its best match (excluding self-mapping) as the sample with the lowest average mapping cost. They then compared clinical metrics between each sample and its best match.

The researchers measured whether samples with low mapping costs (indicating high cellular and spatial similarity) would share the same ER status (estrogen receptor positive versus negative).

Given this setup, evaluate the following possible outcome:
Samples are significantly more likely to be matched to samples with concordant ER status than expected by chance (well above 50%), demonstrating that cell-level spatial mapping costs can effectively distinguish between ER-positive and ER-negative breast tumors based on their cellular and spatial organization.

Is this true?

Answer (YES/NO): YES